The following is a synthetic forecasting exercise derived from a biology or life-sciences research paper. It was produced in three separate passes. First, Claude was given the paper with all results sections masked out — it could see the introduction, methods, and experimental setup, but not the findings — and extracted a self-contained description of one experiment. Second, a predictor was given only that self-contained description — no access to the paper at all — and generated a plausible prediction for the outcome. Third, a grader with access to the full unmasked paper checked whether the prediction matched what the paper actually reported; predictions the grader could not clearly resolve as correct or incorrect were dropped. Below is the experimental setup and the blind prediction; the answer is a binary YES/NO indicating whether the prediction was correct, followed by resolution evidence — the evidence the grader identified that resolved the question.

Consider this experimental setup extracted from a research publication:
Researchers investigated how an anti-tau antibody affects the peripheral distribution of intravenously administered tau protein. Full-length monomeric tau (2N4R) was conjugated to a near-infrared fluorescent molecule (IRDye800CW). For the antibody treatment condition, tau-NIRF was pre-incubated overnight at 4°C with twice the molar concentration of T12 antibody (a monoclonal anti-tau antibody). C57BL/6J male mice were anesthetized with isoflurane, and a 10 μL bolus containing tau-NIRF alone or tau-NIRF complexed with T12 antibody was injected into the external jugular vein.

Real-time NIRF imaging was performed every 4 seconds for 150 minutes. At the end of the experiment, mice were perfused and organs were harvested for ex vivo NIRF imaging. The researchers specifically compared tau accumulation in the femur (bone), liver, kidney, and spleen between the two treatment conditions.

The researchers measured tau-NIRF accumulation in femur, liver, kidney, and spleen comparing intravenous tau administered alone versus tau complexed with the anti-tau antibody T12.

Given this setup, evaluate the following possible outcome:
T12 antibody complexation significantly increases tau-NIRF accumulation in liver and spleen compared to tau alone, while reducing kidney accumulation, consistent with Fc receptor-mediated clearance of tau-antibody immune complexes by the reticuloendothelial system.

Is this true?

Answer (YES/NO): NO